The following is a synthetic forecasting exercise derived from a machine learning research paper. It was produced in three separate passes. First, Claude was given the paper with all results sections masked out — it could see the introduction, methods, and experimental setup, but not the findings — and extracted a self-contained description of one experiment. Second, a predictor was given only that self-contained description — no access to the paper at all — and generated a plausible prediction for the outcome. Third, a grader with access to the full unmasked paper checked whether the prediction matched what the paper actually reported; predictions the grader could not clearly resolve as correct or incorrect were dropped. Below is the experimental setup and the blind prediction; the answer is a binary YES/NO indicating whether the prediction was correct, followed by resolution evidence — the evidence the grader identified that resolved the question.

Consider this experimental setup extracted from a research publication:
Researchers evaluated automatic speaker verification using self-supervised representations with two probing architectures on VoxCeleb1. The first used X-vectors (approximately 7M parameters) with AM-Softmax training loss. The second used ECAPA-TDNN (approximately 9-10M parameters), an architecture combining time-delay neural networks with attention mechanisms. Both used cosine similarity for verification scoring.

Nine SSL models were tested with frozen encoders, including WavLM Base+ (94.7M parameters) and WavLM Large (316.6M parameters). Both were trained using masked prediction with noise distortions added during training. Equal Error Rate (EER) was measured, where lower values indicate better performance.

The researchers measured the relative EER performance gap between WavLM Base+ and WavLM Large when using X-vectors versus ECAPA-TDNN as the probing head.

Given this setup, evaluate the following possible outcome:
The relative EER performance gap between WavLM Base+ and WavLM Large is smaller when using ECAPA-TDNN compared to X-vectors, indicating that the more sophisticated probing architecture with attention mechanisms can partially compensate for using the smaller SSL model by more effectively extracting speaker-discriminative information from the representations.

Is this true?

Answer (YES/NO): YES